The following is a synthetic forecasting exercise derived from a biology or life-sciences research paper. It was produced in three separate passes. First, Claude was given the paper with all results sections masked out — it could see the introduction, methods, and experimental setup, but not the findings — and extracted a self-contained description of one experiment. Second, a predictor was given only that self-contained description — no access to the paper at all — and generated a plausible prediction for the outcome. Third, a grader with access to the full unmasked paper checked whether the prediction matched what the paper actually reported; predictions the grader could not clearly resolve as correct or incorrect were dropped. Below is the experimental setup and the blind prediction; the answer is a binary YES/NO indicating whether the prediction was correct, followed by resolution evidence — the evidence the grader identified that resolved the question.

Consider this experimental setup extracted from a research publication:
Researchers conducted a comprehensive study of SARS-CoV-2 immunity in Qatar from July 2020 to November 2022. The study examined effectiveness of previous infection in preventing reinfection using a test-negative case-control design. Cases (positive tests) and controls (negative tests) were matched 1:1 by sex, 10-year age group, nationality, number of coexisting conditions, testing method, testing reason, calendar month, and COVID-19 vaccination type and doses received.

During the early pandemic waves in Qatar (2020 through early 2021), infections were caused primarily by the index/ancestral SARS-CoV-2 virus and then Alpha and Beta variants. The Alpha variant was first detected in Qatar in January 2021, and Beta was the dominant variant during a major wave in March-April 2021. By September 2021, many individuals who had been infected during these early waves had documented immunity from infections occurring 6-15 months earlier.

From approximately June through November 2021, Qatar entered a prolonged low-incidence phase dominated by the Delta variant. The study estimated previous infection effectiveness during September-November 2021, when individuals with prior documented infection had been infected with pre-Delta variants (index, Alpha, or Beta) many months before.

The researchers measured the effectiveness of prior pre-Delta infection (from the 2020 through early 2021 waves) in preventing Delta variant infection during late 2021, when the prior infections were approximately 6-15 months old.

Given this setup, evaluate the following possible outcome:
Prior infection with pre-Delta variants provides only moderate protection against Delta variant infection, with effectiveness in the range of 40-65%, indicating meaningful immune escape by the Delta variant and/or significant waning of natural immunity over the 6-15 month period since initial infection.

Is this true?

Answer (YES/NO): NO